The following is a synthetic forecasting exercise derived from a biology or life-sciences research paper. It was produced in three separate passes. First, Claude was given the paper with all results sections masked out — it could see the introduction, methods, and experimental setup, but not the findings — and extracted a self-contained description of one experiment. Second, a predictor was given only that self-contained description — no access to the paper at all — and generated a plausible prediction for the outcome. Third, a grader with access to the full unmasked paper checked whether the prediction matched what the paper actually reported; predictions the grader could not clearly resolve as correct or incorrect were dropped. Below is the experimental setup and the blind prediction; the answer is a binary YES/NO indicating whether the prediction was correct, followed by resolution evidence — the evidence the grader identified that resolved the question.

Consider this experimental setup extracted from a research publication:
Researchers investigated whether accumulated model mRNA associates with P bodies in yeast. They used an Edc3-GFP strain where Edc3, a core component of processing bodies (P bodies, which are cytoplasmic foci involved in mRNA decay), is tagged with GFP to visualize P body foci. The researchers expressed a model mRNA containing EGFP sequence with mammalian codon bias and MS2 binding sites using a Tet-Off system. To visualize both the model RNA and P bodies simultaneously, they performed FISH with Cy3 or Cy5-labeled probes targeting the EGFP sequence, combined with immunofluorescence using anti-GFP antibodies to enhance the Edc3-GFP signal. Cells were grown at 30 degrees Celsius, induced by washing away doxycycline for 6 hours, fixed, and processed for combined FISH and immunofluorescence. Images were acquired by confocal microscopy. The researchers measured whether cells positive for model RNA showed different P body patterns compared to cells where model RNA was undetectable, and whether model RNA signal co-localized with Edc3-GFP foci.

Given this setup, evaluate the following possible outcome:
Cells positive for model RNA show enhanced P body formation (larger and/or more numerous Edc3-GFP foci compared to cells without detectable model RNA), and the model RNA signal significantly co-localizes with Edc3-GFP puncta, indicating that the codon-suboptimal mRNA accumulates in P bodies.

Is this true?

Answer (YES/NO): NO